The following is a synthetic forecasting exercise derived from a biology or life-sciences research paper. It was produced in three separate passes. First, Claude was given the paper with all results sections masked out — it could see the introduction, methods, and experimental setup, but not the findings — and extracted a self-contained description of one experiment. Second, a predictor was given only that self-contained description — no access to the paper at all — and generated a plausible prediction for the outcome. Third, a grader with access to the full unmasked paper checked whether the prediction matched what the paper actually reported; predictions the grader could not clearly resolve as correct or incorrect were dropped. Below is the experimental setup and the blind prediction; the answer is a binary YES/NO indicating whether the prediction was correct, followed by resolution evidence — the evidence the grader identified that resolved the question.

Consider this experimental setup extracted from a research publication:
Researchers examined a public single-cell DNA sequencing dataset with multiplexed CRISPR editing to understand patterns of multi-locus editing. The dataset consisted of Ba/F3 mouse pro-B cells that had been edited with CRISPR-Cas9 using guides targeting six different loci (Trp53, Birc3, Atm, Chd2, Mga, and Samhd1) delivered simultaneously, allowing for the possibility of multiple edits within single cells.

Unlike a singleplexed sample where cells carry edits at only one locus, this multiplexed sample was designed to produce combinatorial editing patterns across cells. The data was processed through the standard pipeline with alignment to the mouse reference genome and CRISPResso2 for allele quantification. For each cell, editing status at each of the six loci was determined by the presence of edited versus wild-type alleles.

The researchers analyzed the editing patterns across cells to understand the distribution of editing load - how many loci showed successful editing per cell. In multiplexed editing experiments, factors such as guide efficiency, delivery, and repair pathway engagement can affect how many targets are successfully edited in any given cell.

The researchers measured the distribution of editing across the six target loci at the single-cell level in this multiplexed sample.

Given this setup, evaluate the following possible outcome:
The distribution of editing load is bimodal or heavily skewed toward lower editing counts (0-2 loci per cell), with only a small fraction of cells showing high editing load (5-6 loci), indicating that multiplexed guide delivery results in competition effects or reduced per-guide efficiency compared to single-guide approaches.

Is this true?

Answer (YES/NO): YES